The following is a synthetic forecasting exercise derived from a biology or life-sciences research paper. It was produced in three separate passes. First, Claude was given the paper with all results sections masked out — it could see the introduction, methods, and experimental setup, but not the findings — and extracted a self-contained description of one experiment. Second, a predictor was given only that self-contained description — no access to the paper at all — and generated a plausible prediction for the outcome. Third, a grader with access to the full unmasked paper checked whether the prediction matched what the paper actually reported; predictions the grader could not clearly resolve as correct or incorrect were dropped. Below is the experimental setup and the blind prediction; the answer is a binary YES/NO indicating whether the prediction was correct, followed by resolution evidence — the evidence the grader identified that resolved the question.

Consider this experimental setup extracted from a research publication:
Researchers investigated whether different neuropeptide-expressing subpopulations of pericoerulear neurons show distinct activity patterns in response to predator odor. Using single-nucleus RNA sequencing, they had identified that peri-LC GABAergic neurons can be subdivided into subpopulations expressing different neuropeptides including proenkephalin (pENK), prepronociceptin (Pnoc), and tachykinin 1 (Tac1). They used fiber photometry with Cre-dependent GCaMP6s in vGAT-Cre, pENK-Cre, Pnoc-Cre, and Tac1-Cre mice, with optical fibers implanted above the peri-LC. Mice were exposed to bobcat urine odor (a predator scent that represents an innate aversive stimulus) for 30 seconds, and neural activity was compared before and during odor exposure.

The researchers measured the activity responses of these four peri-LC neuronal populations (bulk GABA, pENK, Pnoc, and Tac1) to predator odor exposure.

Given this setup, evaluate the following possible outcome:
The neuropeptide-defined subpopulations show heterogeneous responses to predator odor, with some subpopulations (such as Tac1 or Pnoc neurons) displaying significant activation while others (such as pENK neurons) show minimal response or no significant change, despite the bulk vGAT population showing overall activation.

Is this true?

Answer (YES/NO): NO